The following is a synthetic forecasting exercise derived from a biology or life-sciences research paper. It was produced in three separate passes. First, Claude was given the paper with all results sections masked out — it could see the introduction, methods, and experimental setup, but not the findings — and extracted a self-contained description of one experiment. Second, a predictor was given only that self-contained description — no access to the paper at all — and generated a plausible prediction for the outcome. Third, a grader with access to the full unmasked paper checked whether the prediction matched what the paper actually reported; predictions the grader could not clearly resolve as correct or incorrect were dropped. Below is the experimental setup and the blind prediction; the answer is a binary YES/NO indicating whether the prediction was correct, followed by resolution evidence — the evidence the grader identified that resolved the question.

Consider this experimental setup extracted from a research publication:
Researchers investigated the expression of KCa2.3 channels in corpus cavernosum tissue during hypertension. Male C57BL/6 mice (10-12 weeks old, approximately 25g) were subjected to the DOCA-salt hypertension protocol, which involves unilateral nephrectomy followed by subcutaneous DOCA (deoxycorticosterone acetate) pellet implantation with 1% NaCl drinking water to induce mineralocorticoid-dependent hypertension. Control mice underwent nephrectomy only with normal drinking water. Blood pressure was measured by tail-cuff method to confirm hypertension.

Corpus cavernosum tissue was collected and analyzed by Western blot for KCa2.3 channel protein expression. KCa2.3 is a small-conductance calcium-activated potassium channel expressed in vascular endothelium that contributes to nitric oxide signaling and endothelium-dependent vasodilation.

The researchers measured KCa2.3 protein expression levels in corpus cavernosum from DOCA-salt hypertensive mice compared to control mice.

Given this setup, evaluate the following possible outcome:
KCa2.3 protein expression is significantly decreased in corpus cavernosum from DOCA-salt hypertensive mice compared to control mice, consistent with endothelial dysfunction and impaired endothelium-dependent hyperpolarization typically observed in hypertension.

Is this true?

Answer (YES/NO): NO